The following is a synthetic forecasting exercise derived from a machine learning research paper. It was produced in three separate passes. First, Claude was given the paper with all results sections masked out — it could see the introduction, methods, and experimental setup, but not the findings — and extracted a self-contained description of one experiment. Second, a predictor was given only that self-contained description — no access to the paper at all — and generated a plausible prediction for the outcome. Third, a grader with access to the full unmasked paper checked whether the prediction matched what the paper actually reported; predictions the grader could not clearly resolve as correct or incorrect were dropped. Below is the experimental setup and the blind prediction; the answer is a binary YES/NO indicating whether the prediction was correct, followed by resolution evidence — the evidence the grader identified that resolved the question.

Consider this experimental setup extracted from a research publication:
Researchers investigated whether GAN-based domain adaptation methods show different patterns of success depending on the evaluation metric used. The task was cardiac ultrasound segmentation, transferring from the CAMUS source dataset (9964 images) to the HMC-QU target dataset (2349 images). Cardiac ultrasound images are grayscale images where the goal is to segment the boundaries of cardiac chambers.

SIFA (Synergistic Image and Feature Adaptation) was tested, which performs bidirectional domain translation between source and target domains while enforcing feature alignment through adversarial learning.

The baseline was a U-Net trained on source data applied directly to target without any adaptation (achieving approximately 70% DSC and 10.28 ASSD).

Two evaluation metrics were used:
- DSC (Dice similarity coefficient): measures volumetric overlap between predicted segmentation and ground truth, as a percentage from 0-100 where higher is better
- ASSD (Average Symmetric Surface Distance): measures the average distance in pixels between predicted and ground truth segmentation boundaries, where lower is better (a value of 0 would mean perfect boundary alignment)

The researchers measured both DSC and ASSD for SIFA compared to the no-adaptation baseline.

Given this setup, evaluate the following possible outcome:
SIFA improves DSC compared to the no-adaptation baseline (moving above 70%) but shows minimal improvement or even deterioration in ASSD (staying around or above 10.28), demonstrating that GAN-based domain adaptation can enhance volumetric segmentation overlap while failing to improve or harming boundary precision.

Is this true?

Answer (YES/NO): NO